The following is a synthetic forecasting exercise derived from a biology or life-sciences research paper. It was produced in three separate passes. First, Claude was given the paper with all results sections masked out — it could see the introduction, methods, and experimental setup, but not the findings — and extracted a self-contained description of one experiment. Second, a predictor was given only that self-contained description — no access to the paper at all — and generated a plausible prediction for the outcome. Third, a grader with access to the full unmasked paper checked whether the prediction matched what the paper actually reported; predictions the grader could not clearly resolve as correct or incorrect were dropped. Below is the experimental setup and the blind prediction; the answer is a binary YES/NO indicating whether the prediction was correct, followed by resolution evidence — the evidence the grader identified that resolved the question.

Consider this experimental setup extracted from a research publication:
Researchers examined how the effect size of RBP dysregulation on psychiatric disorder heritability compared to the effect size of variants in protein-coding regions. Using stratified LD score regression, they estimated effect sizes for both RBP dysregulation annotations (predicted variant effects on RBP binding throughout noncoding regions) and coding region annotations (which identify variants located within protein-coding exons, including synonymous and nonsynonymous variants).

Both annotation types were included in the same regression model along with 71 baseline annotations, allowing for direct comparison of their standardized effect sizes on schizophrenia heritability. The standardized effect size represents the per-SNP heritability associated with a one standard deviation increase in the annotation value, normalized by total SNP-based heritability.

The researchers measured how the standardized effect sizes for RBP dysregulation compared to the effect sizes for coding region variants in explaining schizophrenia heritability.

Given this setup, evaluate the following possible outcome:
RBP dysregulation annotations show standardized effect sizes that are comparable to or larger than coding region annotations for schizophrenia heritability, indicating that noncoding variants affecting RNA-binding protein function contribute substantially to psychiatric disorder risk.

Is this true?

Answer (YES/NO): YES